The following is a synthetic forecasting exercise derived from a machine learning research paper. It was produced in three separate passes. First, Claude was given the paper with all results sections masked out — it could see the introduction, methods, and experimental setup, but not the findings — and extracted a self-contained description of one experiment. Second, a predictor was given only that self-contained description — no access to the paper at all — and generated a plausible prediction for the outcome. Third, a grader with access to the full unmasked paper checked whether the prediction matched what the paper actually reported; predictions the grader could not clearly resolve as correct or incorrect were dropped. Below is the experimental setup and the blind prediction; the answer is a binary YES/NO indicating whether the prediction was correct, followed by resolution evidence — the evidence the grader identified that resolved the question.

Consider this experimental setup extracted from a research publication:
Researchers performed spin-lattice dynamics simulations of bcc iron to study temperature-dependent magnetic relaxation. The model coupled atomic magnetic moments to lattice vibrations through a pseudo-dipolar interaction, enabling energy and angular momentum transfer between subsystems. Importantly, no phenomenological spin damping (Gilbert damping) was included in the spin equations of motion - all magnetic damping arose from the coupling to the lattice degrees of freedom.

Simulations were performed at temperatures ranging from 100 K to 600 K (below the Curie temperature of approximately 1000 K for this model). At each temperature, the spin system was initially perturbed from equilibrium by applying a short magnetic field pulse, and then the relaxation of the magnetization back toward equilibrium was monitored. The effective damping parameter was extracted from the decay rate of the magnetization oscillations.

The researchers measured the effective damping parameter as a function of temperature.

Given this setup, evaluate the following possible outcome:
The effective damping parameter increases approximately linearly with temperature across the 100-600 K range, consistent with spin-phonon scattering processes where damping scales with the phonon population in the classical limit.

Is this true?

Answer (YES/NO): NO